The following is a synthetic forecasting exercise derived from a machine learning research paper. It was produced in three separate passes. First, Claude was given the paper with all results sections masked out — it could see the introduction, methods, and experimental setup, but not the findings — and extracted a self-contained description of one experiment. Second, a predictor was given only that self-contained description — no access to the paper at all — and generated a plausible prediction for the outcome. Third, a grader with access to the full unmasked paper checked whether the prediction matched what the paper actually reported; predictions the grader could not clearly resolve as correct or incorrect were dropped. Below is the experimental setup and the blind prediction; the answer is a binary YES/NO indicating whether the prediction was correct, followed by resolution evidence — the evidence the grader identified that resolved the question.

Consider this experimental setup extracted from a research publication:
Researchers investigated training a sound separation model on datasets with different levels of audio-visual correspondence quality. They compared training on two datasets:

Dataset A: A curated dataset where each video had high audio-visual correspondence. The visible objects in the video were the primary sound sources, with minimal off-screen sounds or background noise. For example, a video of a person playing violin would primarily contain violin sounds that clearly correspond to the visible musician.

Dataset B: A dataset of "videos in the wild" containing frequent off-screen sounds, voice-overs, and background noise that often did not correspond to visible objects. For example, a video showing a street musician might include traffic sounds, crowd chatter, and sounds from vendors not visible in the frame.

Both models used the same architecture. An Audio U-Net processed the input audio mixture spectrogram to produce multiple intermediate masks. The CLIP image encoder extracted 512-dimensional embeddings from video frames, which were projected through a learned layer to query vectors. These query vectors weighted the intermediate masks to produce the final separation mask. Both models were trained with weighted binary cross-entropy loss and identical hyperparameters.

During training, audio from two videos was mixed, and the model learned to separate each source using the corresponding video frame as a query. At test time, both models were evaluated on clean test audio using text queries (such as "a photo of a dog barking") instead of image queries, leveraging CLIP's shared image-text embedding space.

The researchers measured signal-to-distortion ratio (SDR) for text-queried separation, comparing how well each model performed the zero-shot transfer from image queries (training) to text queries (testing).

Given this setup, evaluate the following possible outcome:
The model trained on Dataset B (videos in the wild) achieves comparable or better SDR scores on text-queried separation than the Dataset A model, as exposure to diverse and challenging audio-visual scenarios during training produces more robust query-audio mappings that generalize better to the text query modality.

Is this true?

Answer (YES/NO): NO